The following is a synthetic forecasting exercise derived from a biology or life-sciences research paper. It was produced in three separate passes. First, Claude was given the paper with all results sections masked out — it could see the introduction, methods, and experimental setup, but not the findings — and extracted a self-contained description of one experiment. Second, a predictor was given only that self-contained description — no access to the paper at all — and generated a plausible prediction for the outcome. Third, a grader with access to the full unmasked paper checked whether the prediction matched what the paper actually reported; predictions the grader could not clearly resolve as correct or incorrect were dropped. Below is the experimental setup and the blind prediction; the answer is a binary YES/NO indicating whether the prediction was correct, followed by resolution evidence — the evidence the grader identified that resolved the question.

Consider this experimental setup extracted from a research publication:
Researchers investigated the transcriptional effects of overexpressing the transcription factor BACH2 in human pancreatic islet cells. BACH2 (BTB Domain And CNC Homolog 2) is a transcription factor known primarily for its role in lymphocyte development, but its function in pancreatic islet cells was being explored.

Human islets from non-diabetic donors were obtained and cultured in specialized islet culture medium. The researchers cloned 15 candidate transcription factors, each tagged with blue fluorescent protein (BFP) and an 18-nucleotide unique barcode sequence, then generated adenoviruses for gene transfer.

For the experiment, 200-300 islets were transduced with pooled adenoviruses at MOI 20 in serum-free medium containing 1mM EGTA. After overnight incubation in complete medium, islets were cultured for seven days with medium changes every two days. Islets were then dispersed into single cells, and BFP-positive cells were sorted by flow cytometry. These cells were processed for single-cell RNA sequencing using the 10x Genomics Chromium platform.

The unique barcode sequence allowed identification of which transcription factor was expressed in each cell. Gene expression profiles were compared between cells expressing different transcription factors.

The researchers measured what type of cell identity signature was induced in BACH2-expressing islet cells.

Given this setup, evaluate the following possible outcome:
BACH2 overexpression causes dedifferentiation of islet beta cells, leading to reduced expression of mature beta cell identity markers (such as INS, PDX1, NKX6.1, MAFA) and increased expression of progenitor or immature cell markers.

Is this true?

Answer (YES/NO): YES